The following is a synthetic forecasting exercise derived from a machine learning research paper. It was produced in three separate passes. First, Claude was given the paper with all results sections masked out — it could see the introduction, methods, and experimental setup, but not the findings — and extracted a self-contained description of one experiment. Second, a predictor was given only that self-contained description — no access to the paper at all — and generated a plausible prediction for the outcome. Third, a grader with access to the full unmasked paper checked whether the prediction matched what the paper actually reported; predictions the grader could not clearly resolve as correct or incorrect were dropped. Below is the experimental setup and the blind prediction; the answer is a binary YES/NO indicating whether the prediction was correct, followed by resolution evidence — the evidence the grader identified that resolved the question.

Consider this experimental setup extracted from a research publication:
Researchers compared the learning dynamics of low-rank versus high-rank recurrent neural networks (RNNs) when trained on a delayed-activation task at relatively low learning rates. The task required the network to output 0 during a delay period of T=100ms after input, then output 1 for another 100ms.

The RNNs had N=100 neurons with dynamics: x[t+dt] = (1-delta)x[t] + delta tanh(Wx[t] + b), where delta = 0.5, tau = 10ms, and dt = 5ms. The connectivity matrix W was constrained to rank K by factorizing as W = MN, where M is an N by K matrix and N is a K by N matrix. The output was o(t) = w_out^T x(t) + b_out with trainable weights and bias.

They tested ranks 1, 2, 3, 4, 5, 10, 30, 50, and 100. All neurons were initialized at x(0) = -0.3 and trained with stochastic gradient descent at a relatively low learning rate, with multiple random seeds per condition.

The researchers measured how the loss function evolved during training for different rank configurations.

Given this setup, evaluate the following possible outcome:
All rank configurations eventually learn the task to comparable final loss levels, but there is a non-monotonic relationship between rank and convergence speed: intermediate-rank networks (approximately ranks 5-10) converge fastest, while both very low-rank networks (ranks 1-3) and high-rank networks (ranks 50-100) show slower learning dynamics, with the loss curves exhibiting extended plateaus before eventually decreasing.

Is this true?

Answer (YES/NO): NO